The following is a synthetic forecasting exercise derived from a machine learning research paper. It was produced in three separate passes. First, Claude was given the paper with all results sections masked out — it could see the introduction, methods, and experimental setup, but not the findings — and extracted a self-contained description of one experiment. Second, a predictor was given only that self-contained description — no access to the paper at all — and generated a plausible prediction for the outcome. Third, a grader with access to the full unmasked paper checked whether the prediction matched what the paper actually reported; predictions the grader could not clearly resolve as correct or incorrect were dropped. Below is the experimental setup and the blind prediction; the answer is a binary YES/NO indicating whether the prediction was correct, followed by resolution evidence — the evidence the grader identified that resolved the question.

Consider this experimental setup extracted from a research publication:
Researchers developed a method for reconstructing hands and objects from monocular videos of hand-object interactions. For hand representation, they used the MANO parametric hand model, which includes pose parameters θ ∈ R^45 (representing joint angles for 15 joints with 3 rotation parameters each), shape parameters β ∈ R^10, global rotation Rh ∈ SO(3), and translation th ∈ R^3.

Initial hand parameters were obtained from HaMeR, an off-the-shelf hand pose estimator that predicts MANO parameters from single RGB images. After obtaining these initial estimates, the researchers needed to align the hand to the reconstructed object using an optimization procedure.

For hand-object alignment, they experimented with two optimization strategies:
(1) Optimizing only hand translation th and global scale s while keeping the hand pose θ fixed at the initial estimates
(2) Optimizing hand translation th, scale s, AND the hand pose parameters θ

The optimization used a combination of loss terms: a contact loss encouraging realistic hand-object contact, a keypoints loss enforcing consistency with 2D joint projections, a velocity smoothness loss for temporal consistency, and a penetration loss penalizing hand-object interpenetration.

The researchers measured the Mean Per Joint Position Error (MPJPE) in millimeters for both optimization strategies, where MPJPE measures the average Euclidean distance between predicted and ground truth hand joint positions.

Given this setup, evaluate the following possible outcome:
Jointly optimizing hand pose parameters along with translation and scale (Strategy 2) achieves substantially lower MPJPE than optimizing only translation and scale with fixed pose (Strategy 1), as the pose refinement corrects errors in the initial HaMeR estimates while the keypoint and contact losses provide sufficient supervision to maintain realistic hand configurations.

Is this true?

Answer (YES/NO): NO